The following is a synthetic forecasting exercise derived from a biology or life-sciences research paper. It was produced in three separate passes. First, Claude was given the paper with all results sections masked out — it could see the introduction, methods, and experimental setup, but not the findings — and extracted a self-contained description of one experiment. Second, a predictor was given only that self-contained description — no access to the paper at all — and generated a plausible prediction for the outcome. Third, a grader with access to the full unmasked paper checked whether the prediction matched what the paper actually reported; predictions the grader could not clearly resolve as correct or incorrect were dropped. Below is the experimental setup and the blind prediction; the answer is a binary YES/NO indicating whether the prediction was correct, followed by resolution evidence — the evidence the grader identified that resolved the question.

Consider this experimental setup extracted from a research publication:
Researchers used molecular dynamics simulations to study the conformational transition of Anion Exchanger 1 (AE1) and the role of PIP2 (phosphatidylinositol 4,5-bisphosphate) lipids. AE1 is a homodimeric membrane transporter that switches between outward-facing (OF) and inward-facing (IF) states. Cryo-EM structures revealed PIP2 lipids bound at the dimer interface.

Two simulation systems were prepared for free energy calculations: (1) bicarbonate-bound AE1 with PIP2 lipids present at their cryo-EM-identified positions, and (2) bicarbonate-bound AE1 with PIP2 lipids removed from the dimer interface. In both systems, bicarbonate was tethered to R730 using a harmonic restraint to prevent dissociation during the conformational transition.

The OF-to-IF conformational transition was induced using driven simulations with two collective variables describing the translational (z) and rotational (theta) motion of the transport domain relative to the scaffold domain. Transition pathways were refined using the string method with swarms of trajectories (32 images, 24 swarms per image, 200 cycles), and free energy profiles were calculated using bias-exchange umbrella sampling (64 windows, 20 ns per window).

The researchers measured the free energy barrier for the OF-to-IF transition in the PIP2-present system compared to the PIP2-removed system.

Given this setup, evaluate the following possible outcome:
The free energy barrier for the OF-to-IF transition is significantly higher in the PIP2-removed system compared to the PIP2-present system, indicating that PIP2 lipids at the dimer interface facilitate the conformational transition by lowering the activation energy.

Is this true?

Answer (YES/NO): NO